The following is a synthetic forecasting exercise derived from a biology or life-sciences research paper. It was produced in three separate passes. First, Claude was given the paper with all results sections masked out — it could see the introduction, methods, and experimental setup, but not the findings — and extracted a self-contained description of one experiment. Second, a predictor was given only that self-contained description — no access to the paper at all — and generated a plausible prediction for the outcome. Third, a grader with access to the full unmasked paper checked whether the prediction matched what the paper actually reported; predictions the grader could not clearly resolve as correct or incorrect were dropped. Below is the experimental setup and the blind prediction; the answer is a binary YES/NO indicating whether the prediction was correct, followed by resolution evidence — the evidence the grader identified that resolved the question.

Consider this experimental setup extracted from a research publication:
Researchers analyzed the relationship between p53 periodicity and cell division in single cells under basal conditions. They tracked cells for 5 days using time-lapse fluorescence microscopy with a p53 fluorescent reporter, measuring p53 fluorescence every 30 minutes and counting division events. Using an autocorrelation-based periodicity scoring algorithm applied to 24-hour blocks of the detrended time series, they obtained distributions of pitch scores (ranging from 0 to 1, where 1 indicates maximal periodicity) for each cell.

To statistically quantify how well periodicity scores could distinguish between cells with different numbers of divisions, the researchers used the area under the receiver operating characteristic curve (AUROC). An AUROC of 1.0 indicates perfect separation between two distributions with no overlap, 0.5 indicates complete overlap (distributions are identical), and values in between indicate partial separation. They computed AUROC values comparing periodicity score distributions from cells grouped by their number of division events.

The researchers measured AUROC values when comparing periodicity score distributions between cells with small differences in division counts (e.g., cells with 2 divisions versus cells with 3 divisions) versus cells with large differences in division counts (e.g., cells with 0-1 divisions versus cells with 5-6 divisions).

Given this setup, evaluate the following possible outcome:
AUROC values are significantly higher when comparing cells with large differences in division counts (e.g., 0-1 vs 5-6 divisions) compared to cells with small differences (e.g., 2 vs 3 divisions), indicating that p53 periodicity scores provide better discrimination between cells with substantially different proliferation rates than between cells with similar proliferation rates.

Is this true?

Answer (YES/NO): YES